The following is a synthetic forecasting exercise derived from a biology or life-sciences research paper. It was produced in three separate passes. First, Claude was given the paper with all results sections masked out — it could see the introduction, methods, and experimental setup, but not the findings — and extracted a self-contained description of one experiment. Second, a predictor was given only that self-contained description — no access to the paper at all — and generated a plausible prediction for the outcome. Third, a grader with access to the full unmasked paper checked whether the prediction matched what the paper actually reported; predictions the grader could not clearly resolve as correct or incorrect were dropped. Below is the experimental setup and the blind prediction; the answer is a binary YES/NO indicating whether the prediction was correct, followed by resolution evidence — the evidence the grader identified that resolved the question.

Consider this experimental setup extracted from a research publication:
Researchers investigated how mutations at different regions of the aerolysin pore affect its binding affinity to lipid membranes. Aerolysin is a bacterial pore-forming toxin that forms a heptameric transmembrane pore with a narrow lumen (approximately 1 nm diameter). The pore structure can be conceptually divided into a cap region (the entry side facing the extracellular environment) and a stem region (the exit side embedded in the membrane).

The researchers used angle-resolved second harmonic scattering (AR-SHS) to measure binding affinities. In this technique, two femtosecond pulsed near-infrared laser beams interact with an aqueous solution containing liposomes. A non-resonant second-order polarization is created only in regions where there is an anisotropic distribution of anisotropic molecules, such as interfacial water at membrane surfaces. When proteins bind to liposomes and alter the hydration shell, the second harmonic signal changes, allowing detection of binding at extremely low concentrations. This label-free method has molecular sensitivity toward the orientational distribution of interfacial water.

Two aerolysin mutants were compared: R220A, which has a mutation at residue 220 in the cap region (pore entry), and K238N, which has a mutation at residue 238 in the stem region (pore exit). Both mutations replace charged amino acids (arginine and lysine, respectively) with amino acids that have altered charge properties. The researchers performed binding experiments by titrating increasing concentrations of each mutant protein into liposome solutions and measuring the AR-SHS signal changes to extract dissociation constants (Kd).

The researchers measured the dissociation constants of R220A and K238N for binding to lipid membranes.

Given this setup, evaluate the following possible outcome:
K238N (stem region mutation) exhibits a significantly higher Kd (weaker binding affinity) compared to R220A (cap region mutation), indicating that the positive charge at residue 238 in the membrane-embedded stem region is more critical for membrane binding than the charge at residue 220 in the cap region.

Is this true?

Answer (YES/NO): NO